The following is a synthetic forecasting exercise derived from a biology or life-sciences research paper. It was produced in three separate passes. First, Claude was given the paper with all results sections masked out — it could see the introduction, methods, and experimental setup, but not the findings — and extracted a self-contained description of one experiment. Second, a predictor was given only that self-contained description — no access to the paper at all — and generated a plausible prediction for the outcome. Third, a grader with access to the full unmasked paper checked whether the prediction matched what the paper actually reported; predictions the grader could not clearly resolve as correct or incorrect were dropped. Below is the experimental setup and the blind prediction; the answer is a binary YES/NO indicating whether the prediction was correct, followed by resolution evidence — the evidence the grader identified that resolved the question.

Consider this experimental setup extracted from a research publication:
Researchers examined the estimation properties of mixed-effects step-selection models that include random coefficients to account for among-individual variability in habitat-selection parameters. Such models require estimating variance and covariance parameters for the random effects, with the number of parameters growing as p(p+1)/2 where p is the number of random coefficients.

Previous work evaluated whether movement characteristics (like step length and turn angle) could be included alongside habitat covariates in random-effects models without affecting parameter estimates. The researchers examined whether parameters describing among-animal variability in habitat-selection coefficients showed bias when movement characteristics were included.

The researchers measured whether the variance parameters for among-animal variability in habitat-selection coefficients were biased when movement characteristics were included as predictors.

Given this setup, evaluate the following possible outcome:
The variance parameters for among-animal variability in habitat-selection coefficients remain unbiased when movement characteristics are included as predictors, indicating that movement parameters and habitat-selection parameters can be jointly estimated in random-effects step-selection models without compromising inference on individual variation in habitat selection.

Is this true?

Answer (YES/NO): NO